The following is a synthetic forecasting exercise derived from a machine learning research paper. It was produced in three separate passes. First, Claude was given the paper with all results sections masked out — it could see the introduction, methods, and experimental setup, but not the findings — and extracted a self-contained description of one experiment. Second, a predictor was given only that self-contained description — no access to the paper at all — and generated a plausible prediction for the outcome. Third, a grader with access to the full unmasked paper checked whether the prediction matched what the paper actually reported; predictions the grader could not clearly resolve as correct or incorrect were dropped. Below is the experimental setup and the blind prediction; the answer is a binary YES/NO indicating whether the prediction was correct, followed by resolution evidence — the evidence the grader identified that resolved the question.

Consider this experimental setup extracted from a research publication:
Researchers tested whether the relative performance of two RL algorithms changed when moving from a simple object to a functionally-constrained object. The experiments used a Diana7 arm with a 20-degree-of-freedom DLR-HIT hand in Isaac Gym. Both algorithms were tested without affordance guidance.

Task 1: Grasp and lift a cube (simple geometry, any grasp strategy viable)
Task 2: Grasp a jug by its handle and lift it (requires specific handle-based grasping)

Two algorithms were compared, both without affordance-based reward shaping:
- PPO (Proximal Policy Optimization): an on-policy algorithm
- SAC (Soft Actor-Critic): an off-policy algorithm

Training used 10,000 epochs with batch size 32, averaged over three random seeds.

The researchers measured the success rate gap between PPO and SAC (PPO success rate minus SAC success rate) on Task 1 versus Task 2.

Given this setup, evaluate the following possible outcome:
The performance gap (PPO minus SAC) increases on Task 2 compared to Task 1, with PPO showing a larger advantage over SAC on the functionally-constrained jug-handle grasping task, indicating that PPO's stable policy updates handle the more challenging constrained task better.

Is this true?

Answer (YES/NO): YES